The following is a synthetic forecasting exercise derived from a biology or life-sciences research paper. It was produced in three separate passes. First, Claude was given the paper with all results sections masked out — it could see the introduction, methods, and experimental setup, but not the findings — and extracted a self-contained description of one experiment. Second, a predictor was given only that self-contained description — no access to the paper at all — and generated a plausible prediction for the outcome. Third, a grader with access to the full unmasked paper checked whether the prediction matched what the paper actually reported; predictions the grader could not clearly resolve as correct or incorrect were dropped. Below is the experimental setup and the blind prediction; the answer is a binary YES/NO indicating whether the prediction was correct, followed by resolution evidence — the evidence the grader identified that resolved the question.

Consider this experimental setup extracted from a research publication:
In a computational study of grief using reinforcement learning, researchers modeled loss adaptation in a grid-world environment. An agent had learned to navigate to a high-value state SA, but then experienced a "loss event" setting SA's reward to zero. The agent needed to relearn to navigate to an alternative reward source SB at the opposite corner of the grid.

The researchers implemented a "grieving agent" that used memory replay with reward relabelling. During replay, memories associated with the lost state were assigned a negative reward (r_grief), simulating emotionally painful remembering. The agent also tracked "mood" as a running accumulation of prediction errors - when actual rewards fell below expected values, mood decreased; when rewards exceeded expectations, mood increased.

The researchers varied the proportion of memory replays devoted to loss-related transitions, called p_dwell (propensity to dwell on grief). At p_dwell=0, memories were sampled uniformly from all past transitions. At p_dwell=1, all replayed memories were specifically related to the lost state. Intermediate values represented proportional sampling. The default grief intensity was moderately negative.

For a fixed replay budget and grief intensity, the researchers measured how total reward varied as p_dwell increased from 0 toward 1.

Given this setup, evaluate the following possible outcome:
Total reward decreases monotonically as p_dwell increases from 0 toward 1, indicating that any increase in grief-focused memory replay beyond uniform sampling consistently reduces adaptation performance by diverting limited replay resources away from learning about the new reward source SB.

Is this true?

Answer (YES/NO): NO